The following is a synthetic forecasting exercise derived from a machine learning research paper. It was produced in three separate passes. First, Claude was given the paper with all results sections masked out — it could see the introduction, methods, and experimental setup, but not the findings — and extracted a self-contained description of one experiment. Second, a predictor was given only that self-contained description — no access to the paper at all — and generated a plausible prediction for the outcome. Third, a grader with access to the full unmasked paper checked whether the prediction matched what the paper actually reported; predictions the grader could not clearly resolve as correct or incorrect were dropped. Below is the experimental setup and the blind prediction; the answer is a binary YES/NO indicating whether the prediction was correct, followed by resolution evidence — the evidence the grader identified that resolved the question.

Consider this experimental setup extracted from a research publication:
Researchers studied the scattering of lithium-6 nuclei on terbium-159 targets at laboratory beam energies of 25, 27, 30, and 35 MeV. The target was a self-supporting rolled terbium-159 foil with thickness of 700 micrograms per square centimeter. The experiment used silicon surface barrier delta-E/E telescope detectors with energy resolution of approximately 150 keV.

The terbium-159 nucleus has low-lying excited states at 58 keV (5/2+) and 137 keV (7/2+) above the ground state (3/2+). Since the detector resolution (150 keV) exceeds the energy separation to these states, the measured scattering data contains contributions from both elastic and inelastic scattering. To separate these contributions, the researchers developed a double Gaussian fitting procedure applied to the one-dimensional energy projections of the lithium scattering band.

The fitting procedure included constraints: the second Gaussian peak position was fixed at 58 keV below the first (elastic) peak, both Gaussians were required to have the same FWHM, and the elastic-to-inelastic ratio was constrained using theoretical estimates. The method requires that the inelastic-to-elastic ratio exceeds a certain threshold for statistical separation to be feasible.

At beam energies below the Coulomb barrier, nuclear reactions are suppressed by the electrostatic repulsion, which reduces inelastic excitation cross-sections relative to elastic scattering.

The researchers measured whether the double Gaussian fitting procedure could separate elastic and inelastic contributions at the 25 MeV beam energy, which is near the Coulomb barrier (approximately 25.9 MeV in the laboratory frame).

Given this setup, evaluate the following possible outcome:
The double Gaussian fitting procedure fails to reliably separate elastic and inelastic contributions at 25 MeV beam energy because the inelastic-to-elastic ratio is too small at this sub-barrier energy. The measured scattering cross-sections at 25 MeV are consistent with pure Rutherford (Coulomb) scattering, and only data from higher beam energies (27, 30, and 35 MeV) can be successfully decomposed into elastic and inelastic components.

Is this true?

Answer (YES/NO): NO